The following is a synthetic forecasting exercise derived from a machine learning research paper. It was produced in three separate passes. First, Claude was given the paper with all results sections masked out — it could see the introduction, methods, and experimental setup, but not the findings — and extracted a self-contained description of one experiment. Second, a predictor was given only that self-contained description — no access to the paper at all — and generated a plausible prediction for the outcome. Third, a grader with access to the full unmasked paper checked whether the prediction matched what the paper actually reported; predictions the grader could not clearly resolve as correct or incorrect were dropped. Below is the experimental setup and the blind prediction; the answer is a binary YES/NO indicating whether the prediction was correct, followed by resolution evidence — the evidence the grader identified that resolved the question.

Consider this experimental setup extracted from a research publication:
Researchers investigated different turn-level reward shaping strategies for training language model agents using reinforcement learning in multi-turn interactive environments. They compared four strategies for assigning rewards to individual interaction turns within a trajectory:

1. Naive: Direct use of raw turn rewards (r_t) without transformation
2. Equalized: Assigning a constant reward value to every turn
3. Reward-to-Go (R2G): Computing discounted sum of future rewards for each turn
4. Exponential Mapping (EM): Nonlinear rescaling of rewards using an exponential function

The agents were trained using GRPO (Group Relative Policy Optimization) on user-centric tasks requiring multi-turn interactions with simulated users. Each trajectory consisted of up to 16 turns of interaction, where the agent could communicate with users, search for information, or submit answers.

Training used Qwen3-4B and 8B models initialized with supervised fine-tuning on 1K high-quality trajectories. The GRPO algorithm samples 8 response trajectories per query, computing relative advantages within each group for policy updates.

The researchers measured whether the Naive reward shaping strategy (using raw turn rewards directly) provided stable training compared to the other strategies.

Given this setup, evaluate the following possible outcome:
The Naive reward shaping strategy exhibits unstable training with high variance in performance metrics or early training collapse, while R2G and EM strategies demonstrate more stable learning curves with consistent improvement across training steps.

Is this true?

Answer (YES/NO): YES